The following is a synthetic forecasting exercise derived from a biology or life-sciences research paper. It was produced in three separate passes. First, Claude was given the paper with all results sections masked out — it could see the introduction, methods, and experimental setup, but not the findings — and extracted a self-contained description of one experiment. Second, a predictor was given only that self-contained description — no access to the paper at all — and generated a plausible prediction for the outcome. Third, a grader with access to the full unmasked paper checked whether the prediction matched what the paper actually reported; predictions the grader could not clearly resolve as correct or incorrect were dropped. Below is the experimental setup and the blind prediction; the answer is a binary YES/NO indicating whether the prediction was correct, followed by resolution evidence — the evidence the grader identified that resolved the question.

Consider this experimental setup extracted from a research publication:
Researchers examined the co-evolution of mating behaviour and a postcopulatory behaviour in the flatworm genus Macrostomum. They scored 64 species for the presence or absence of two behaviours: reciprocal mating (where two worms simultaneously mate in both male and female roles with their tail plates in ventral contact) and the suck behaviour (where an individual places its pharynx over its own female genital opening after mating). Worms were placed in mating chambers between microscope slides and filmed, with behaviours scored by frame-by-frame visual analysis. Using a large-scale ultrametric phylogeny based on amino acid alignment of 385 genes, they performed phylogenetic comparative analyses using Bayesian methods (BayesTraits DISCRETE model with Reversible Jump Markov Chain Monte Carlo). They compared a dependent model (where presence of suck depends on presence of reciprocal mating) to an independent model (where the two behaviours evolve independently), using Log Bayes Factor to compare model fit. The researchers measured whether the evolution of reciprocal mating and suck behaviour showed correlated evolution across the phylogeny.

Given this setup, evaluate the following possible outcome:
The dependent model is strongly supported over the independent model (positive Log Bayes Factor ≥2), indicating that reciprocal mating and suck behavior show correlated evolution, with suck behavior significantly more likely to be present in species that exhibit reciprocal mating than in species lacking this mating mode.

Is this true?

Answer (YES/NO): YES